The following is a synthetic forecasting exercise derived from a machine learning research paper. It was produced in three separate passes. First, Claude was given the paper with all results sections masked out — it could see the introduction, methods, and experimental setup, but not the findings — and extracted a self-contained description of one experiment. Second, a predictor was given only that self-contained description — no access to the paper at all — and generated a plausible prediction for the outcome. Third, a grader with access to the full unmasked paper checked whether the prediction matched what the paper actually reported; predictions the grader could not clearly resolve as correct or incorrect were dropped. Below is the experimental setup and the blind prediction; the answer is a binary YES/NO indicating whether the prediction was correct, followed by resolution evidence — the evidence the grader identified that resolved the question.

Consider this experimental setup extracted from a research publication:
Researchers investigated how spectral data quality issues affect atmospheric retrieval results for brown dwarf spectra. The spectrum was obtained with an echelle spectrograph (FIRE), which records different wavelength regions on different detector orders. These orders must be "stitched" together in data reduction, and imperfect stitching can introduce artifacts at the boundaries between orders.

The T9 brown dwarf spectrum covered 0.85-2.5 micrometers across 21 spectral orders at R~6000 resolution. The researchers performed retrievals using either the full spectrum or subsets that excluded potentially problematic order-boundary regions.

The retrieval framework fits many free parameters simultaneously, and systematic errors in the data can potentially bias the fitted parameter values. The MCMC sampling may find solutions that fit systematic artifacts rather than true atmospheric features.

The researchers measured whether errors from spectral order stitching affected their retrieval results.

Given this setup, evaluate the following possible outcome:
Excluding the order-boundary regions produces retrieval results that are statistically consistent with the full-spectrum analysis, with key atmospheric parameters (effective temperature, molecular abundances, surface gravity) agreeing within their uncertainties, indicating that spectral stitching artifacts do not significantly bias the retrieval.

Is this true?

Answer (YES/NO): NO